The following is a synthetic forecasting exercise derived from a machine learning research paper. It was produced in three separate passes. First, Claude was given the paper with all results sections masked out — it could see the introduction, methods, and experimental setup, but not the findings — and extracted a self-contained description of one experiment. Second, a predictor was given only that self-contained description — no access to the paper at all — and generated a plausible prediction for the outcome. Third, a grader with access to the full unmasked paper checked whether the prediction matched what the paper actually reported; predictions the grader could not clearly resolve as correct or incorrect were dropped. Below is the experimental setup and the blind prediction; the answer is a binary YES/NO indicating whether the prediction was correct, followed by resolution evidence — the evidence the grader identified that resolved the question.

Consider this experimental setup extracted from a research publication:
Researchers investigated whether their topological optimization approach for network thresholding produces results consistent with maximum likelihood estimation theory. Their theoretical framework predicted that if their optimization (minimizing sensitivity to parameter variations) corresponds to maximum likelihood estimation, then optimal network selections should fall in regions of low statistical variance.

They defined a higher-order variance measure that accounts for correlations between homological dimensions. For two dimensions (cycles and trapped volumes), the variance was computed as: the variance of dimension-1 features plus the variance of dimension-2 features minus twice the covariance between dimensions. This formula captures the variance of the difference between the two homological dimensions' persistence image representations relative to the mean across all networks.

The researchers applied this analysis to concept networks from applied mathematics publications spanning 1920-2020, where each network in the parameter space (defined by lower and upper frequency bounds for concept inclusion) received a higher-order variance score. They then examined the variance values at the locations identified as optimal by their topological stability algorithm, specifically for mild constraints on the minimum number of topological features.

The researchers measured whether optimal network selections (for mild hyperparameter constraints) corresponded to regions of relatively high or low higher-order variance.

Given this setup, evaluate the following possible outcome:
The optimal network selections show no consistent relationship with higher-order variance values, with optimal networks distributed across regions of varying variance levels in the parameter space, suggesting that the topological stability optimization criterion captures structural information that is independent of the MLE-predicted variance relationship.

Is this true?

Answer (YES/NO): NO